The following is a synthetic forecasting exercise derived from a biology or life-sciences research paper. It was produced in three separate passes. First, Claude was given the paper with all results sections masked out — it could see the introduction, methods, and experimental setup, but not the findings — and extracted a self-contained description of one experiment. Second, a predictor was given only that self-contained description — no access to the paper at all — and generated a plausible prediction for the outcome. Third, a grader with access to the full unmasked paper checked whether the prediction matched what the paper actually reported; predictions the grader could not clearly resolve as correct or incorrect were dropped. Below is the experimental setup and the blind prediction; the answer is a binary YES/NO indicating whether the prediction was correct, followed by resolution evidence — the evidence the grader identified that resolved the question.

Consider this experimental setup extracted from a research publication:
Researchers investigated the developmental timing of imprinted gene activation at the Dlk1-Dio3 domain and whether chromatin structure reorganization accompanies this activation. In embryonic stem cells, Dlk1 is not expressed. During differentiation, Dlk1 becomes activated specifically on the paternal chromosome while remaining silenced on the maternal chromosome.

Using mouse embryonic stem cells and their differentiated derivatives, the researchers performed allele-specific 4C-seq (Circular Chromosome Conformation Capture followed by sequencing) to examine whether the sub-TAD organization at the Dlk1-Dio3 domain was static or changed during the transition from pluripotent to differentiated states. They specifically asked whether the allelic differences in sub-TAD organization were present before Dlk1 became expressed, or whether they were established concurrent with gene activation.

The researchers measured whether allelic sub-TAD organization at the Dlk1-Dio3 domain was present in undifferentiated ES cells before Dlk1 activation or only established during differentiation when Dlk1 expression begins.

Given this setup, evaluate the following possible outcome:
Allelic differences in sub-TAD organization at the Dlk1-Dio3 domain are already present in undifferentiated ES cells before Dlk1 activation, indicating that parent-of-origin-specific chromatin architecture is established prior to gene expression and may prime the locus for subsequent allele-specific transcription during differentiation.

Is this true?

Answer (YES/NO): YES